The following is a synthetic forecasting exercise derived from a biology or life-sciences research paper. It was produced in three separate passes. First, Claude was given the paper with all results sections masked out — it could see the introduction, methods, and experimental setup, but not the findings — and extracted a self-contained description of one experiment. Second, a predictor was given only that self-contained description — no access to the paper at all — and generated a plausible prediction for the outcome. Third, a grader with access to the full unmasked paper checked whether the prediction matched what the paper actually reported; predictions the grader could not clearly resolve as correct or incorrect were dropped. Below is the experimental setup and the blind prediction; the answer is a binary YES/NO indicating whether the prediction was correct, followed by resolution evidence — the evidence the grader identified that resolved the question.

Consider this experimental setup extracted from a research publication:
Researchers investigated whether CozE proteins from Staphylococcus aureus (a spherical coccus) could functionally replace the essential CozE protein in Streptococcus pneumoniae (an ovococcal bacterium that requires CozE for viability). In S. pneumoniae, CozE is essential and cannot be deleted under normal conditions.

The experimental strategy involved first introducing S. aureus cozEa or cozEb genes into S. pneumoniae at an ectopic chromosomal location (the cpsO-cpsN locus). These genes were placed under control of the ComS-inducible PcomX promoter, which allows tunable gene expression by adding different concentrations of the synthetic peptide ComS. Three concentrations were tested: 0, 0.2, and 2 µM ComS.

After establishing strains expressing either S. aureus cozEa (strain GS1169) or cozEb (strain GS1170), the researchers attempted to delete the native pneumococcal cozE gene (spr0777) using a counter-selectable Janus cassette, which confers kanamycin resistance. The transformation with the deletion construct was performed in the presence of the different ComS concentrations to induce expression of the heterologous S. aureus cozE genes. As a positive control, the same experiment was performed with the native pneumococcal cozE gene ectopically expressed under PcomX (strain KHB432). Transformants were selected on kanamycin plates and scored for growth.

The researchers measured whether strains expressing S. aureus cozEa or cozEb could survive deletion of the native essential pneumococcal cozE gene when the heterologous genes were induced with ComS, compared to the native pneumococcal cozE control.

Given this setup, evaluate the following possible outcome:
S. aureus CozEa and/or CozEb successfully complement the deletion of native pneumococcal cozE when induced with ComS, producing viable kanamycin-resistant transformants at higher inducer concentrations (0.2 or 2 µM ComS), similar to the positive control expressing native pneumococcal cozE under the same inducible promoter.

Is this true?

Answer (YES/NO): YES